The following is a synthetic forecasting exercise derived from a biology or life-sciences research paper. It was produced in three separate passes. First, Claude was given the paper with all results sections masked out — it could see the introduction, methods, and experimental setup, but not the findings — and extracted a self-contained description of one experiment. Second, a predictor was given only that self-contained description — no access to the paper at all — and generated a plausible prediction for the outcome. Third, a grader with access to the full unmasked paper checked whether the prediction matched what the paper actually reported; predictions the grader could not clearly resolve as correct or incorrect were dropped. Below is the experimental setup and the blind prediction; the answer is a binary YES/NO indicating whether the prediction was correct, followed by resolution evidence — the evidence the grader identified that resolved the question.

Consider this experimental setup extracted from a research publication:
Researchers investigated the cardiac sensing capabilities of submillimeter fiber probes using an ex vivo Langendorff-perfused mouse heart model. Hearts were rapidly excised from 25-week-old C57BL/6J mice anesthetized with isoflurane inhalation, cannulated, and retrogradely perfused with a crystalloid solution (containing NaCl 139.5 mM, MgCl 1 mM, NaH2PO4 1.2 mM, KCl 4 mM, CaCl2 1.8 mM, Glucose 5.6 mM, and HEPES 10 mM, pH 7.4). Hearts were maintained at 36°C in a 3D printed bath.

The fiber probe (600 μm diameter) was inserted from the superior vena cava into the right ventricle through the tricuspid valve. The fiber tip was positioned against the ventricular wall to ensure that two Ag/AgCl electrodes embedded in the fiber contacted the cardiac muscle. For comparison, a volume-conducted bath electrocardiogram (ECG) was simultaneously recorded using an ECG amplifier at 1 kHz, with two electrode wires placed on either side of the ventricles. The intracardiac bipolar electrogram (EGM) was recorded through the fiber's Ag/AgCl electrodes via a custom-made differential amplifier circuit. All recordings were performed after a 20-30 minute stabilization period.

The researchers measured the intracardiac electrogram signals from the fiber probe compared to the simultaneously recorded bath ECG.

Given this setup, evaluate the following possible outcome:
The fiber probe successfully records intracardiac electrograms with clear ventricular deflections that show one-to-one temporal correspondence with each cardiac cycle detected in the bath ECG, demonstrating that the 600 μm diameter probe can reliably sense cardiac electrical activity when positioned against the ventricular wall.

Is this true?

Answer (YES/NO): YES